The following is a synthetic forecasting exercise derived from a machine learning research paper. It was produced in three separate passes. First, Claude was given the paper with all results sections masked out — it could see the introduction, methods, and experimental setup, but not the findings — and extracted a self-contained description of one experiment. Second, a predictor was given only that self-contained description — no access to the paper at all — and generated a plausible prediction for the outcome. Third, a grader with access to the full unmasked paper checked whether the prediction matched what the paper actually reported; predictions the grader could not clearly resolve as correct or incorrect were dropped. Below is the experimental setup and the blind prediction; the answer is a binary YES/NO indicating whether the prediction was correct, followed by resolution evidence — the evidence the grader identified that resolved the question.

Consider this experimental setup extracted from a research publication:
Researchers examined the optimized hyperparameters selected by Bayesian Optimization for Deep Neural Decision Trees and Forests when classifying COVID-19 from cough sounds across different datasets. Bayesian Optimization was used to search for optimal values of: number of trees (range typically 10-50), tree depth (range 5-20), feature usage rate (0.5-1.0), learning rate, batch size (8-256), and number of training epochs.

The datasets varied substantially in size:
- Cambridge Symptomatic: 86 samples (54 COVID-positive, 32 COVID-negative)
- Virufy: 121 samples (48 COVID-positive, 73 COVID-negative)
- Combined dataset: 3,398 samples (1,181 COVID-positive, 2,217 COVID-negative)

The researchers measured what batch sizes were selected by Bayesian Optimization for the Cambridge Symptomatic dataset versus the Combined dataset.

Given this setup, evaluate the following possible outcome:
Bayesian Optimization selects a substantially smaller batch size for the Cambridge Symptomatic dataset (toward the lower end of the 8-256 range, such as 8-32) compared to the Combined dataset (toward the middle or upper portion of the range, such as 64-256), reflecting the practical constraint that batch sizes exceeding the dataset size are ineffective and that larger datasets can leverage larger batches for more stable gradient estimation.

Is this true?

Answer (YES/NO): YES